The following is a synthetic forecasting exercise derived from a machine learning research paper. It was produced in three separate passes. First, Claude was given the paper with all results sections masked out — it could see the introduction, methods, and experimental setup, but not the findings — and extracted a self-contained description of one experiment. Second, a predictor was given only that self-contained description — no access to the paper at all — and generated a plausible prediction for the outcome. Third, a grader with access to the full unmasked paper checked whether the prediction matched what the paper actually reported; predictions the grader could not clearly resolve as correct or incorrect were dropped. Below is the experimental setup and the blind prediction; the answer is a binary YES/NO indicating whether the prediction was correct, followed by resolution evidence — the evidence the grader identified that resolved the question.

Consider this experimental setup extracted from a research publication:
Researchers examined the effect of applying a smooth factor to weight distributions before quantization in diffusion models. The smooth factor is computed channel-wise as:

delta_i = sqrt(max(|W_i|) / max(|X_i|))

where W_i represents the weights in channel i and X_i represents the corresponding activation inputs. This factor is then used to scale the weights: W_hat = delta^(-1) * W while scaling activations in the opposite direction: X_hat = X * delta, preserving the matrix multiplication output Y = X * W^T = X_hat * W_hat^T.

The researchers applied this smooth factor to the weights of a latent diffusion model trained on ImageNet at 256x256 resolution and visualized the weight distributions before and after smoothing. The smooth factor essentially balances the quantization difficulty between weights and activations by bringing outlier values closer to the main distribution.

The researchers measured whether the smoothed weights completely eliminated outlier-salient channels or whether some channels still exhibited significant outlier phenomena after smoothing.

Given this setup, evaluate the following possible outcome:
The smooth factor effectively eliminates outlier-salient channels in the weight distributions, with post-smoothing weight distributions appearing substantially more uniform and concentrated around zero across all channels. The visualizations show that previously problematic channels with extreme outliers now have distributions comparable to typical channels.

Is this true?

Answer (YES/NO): NO